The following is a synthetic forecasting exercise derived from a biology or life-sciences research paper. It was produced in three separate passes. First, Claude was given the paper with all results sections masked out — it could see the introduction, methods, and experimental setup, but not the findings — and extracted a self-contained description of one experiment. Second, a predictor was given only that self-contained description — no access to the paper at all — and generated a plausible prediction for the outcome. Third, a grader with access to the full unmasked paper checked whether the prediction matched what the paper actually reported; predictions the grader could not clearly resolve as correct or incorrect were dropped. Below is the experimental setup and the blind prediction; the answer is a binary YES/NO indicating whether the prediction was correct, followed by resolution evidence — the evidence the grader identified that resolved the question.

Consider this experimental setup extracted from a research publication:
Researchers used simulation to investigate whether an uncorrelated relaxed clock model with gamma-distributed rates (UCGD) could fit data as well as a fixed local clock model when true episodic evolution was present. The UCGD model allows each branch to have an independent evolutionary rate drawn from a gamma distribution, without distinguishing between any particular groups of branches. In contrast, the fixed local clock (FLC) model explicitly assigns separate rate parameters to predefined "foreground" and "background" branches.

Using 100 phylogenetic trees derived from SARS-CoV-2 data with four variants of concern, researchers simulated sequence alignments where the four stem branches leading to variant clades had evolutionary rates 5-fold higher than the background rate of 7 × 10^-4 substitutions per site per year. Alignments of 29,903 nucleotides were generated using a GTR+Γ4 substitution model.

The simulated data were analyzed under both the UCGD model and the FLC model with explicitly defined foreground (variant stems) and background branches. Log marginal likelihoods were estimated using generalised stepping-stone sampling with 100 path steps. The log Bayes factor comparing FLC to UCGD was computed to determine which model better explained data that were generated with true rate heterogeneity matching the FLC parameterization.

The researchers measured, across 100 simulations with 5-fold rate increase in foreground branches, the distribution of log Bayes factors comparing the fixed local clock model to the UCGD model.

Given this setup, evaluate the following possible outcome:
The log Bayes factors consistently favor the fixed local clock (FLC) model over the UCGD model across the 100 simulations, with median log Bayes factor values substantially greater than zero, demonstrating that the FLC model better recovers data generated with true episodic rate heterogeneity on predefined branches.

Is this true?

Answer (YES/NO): YES